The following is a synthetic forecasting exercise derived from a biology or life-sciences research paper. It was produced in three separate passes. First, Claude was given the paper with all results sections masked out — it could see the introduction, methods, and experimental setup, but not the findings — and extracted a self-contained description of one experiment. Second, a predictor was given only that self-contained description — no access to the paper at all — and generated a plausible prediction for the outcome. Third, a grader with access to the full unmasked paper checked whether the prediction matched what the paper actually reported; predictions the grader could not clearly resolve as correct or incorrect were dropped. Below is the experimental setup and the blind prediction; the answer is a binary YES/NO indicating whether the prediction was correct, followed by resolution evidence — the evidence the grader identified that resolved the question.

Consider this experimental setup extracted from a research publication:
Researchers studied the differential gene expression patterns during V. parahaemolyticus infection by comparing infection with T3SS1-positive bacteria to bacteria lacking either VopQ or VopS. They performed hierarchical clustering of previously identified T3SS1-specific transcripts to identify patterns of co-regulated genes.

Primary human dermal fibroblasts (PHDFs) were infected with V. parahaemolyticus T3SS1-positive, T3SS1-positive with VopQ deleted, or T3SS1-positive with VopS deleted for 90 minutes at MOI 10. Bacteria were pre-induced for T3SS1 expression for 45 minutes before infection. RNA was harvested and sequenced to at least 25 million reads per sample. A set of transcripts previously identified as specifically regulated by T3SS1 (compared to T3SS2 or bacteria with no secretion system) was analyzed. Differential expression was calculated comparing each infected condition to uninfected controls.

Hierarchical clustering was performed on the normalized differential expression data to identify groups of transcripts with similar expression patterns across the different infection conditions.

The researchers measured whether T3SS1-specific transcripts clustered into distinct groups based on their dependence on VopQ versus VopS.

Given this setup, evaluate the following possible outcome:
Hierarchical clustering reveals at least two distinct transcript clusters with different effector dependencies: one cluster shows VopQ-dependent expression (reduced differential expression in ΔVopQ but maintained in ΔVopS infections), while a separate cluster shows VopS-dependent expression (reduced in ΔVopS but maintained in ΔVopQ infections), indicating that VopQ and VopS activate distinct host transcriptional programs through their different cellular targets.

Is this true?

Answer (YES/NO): NO